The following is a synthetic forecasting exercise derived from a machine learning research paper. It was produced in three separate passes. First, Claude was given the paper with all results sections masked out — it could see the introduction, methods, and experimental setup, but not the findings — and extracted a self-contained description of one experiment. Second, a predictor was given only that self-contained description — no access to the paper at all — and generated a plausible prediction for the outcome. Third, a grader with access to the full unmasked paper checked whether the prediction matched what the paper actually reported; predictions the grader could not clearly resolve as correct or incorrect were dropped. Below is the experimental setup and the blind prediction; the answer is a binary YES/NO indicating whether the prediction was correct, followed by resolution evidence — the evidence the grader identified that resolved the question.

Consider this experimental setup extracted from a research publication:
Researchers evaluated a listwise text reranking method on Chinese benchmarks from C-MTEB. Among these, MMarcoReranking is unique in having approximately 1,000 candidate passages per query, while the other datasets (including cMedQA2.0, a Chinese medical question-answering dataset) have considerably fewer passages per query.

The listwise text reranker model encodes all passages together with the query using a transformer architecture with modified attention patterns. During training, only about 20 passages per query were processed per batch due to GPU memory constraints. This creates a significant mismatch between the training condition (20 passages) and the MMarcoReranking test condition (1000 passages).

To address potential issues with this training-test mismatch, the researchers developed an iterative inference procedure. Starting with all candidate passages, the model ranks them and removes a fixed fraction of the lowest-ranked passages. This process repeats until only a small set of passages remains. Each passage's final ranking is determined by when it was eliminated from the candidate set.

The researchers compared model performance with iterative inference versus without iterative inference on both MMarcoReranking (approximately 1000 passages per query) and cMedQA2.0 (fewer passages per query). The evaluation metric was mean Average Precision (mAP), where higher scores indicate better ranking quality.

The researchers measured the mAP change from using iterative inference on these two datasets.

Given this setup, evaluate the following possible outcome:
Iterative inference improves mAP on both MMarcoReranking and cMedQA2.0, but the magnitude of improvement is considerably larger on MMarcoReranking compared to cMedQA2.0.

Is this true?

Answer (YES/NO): NO